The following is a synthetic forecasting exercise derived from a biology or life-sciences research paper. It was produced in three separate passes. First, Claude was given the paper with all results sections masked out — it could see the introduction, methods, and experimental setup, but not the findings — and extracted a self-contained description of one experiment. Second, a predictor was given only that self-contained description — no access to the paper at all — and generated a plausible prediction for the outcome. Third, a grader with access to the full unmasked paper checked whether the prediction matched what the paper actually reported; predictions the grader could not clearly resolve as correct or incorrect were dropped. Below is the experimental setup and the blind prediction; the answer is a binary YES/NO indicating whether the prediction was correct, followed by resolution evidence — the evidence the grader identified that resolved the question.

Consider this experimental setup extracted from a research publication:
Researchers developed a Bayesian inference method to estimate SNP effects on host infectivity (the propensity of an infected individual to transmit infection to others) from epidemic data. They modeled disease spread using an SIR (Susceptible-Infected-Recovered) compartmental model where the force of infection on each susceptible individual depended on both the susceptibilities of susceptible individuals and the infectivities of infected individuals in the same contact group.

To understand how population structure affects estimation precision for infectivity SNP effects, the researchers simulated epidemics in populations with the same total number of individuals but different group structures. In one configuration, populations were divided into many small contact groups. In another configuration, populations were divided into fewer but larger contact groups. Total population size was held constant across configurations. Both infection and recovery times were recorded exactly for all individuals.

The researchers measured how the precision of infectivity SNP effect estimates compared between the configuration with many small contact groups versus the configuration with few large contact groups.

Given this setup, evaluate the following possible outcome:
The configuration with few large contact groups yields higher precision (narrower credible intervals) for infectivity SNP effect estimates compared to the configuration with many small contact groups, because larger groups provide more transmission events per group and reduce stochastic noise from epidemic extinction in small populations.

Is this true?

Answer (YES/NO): NO